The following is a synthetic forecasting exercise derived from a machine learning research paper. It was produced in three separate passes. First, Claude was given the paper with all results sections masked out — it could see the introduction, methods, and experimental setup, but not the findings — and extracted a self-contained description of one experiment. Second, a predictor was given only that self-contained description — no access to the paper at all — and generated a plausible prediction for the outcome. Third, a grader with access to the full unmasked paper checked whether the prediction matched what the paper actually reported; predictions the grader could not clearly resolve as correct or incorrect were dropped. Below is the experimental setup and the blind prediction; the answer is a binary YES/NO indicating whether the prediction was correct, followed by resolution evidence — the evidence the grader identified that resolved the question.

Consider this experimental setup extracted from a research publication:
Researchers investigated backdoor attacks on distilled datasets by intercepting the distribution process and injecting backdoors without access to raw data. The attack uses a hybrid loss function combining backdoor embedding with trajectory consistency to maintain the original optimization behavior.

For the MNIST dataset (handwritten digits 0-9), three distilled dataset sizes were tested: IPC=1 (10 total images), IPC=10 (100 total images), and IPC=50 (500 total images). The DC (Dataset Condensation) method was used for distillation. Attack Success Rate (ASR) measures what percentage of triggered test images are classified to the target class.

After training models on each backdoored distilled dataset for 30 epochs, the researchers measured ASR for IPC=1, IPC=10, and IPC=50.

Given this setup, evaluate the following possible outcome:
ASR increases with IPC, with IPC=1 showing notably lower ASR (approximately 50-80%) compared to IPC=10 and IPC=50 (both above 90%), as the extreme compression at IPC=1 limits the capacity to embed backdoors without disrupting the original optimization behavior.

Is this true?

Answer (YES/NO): NO